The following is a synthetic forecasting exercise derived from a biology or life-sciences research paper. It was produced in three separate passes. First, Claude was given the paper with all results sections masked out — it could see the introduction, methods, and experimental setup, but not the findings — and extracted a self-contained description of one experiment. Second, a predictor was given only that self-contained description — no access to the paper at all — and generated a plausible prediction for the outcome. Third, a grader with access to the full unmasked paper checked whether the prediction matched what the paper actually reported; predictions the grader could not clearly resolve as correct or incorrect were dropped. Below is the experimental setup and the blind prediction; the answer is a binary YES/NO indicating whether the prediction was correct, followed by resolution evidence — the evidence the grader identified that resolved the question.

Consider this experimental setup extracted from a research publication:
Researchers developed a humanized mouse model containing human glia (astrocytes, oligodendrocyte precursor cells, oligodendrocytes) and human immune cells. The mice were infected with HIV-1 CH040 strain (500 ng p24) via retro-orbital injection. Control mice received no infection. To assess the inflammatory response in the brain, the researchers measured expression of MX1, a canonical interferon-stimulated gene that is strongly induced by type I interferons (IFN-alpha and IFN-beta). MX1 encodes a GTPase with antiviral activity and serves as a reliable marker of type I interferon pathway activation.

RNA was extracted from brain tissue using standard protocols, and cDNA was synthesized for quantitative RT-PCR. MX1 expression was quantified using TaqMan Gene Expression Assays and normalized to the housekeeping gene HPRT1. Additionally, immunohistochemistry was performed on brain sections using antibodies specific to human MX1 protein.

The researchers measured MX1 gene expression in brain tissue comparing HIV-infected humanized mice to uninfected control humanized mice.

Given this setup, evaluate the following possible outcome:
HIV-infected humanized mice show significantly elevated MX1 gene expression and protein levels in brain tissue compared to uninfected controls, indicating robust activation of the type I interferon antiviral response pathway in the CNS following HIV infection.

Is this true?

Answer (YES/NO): YES